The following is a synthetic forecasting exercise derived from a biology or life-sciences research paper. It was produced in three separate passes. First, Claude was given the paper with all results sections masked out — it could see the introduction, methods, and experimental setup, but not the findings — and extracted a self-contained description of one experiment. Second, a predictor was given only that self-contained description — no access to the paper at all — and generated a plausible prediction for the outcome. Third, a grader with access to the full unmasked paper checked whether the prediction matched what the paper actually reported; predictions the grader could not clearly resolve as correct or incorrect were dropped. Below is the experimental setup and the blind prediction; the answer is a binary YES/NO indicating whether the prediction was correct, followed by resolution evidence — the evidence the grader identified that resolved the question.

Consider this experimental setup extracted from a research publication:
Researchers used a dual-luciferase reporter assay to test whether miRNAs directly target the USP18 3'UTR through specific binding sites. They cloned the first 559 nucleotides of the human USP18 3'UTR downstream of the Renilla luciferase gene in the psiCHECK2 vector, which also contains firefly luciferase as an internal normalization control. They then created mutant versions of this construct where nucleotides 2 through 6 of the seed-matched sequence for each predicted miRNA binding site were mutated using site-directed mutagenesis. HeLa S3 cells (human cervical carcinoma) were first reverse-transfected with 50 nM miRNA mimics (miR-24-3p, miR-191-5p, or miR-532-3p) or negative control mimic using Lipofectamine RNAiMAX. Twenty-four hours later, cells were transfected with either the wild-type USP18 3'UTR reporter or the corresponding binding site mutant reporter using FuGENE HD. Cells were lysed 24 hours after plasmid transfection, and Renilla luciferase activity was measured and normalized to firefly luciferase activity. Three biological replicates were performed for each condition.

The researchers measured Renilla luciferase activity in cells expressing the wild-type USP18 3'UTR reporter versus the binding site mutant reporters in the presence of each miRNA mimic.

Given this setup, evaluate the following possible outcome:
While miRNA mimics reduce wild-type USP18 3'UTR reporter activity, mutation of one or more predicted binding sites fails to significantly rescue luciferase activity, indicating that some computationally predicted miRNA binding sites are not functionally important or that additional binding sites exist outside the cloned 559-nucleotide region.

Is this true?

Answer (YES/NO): NO